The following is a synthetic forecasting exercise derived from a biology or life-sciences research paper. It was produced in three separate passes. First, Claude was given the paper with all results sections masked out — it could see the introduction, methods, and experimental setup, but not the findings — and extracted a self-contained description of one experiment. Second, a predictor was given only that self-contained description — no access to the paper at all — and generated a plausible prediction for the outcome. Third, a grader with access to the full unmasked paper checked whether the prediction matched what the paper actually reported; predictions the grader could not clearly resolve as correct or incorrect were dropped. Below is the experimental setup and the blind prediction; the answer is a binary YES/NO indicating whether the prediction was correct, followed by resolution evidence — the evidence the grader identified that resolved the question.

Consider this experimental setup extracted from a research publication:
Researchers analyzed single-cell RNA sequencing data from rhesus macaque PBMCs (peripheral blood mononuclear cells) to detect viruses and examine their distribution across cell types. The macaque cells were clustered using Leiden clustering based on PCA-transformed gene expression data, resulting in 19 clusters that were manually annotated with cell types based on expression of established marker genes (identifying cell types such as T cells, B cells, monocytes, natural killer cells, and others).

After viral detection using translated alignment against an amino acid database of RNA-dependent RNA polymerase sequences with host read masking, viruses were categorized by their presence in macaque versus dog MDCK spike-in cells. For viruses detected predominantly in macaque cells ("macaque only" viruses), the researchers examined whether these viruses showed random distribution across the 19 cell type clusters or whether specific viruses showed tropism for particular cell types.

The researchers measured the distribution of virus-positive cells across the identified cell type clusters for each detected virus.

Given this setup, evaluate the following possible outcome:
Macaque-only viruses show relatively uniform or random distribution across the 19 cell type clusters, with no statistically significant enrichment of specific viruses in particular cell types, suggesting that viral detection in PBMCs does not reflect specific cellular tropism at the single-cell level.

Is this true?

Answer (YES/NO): NO